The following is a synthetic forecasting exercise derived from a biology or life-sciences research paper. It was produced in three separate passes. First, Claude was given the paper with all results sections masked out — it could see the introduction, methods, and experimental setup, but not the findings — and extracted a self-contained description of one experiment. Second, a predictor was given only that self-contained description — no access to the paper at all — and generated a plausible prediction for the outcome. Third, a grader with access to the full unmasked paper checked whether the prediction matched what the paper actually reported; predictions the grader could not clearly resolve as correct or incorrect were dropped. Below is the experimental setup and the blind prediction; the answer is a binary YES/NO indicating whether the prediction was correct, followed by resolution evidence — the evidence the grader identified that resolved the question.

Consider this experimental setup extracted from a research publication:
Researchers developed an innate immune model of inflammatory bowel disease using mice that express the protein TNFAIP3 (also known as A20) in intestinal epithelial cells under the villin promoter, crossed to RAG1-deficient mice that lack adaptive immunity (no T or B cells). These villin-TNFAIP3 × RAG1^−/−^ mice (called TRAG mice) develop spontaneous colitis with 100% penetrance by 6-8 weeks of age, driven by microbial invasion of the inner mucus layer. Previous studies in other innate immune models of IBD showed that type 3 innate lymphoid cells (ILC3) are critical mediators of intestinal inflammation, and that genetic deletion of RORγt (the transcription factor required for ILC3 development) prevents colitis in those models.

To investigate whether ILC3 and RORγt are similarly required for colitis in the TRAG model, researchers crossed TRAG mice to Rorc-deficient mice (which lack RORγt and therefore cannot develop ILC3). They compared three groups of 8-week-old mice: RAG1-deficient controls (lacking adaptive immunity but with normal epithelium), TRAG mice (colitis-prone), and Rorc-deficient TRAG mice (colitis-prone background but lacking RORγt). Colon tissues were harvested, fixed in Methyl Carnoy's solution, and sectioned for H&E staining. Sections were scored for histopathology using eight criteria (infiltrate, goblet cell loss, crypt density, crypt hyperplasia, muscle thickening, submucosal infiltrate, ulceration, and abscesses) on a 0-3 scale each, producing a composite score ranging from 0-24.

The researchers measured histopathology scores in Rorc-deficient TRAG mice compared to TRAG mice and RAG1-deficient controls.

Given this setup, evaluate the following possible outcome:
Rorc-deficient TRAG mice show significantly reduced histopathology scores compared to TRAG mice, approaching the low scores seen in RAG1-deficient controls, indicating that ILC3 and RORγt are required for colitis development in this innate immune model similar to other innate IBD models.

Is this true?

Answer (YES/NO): NO